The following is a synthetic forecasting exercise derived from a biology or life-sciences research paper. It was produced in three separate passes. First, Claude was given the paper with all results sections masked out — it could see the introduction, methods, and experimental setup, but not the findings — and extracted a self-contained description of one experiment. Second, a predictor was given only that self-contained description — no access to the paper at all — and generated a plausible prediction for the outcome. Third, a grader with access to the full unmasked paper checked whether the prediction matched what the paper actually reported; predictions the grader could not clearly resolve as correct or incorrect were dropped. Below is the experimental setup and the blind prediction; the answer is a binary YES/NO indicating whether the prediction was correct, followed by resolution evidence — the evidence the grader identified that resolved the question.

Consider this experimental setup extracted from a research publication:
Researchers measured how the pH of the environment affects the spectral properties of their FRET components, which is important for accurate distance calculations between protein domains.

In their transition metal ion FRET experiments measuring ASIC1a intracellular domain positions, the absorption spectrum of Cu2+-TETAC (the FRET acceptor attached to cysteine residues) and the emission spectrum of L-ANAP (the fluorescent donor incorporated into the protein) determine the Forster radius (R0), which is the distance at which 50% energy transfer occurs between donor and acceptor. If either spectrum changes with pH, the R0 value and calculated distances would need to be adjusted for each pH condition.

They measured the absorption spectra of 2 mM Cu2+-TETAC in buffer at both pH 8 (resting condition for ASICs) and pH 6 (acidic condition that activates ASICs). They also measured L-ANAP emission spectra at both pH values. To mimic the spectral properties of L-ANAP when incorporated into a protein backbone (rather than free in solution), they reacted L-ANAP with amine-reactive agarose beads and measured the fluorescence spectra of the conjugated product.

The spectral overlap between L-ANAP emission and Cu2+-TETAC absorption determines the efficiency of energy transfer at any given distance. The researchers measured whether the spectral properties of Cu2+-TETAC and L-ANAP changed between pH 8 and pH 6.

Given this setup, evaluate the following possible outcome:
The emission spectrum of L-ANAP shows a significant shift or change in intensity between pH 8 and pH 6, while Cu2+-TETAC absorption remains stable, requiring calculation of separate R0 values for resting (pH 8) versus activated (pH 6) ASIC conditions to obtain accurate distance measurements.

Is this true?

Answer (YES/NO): NO